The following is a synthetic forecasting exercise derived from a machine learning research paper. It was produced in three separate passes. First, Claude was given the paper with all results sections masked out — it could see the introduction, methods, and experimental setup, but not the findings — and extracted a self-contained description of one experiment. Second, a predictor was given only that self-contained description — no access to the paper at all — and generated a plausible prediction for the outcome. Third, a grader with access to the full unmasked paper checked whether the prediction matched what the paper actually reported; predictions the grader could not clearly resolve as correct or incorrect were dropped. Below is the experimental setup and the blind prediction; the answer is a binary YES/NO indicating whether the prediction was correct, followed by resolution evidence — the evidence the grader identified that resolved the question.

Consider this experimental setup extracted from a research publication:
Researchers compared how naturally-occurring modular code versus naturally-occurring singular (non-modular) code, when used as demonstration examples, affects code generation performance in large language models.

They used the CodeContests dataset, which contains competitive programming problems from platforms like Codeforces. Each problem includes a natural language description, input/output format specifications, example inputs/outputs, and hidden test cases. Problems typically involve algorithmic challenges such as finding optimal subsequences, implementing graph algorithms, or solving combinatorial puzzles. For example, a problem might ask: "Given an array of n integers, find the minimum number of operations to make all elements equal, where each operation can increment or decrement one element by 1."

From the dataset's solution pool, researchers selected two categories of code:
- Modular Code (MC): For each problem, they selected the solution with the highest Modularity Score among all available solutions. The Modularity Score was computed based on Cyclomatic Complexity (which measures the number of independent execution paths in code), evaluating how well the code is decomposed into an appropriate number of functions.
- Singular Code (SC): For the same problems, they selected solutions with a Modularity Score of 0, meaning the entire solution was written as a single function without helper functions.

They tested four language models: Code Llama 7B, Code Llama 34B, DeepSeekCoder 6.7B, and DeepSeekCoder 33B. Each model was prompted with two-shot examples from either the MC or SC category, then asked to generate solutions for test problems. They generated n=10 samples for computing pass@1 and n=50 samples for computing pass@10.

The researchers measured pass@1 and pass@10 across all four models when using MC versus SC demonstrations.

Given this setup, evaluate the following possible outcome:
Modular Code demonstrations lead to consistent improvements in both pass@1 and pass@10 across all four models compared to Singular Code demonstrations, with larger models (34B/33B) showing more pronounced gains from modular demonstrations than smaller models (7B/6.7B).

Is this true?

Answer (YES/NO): NO